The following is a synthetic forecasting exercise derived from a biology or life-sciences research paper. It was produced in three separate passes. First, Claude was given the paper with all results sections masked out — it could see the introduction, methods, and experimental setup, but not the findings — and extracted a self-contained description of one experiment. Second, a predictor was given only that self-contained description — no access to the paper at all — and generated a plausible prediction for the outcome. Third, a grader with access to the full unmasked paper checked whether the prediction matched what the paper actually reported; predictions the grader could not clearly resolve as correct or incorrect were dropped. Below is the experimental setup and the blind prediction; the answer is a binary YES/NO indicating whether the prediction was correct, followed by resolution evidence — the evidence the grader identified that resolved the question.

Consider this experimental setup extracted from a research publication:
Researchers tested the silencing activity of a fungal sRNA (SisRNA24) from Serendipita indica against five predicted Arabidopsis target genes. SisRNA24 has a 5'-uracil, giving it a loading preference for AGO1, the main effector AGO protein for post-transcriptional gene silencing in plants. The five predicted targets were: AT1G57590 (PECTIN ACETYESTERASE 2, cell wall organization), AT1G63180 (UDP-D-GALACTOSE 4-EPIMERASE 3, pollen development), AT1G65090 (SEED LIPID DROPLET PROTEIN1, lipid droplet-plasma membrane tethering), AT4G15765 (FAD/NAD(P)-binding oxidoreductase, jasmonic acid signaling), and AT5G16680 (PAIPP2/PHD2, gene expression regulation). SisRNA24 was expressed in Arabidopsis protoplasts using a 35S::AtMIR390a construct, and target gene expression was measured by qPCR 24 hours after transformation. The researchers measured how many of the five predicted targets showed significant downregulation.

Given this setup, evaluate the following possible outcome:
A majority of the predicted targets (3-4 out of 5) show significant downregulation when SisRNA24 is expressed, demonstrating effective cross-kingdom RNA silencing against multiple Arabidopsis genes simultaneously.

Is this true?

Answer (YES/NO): YES